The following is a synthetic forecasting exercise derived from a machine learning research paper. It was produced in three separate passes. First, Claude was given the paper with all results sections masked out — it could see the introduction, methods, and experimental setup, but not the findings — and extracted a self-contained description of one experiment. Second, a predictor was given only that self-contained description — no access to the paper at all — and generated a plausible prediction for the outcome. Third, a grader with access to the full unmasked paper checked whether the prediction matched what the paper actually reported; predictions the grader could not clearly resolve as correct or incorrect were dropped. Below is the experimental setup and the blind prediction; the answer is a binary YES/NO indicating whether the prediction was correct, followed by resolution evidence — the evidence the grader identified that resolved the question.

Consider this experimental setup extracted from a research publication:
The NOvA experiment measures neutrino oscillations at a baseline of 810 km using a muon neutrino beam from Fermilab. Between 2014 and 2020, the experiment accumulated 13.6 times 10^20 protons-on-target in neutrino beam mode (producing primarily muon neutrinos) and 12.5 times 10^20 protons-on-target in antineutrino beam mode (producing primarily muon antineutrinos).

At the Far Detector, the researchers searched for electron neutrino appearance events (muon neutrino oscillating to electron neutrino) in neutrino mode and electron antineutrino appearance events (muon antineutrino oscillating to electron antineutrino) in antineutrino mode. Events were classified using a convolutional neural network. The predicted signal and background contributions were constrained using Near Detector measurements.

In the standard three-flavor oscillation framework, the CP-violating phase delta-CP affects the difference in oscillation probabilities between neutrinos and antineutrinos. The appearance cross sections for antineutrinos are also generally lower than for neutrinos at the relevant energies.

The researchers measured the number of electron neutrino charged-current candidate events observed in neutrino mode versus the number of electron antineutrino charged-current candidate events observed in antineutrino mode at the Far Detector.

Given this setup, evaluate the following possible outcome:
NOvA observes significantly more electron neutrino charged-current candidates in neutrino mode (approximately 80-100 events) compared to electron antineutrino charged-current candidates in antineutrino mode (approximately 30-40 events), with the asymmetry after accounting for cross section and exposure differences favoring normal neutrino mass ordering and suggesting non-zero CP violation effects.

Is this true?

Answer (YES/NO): NO